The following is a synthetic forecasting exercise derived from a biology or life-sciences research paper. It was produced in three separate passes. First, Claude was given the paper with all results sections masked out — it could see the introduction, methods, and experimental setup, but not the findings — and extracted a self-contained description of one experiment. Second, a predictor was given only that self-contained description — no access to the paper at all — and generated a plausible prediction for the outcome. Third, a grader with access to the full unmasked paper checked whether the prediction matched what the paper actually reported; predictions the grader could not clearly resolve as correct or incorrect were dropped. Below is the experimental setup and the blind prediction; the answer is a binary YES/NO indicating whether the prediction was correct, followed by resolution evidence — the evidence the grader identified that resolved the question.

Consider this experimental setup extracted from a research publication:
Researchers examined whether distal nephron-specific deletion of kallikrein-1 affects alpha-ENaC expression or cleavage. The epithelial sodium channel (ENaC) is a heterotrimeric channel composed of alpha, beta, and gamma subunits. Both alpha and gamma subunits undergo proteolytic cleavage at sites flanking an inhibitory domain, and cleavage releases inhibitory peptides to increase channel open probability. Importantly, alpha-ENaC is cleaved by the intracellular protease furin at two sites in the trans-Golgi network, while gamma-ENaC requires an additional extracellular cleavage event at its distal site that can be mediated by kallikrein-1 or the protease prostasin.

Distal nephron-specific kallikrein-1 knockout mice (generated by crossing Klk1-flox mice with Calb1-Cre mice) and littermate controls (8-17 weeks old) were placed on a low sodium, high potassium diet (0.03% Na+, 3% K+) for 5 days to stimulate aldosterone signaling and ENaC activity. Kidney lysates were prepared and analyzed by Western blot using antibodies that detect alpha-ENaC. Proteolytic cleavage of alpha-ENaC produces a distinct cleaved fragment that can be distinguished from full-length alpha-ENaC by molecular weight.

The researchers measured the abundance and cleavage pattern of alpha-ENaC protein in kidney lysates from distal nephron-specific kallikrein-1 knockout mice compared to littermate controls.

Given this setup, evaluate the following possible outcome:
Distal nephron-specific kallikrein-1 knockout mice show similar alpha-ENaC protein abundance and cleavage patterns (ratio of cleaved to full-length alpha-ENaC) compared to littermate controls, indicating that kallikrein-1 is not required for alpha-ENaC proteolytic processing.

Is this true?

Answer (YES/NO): NO